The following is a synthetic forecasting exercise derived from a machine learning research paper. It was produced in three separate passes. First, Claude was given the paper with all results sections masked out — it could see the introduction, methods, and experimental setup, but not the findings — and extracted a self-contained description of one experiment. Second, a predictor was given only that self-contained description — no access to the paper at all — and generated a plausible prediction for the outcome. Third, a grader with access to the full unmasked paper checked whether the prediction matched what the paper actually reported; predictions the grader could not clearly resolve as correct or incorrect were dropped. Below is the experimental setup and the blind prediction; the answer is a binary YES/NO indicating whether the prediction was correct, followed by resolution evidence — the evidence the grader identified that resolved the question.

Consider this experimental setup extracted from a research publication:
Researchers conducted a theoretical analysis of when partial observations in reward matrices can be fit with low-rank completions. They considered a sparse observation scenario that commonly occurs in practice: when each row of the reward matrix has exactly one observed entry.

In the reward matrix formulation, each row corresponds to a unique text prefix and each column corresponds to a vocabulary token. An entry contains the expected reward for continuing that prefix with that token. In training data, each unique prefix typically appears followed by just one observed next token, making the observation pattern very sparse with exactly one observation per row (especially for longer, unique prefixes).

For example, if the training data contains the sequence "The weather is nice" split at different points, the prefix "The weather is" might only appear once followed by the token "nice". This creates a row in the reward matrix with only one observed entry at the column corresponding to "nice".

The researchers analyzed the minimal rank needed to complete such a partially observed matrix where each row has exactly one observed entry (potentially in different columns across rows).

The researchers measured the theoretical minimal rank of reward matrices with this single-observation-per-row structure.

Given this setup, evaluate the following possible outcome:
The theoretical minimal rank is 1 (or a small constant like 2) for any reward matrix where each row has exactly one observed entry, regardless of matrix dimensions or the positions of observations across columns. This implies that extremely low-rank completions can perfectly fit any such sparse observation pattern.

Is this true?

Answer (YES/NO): YES